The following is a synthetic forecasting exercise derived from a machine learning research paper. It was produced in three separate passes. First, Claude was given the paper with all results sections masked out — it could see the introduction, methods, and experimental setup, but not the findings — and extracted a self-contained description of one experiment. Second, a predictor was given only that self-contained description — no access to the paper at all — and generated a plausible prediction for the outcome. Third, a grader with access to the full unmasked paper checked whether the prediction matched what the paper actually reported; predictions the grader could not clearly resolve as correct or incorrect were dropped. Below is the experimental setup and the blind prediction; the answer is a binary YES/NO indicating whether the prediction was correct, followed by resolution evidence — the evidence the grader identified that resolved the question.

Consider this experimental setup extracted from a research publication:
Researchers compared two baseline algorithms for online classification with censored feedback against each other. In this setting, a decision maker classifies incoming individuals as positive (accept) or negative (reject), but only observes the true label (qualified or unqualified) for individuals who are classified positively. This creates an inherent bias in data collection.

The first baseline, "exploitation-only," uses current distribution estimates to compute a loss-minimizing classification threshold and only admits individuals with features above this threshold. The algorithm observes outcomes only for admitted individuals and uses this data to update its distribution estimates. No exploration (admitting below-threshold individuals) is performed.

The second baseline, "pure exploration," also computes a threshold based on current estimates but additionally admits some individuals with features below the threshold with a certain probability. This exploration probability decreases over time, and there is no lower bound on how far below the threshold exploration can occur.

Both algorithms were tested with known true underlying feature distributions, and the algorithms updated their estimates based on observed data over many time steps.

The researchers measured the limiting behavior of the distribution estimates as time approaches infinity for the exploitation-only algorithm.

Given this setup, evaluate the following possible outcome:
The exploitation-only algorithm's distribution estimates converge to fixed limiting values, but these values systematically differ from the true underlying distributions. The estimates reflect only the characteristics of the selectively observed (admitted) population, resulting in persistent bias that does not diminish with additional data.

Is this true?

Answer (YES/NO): YES